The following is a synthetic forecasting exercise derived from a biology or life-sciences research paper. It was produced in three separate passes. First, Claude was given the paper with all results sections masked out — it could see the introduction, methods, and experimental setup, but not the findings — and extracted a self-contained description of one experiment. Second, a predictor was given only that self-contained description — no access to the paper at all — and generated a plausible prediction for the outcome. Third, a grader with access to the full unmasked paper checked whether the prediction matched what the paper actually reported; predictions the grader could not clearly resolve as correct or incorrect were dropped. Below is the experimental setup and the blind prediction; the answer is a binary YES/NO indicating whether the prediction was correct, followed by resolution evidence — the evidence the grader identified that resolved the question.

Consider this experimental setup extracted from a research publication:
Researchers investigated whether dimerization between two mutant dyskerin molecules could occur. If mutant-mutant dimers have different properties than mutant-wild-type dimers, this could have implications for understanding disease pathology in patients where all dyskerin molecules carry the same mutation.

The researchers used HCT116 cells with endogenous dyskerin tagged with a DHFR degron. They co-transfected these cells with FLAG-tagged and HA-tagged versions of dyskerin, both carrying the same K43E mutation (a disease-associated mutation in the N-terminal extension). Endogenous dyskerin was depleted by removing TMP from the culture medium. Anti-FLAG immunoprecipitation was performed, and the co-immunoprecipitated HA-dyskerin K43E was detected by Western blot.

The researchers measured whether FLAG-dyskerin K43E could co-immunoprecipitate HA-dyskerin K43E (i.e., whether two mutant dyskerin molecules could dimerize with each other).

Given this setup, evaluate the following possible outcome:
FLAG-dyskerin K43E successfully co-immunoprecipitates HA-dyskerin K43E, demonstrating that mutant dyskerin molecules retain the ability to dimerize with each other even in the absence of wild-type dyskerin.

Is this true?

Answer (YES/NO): YES